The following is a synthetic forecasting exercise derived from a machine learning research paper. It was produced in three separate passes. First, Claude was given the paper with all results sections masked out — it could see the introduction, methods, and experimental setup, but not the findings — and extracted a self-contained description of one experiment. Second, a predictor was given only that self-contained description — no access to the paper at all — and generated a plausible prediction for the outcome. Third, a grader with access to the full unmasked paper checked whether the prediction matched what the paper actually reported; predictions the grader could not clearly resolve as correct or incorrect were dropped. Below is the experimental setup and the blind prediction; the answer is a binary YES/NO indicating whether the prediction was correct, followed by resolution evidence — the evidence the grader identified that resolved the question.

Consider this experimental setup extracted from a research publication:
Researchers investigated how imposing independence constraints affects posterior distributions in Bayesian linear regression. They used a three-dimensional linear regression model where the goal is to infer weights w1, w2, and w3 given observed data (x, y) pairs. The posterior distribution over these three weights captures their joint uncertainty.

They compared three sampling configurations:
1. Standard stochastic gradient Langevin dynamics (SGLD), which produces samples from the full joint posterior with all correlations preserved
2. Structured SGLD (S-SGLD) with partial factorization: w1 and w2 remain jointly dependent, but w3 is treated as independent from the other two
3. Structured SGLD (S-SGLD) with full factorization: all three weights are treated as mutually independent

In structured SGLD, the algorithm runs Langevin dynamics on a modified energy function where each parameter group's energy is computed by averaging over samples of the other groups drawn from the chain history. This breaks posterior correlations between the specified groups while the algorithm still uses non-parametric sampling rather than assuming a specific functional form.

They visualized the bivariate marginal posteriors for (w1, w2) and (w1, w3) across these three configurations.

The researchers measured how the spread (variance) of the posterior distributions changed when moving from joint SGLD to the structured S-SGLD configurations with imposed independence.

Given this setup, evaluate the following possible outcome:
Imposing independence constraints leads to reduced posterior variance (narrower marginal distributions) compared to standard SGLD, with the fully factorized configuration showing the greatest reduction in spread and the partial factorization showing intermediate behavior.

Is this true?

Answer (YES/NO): YES